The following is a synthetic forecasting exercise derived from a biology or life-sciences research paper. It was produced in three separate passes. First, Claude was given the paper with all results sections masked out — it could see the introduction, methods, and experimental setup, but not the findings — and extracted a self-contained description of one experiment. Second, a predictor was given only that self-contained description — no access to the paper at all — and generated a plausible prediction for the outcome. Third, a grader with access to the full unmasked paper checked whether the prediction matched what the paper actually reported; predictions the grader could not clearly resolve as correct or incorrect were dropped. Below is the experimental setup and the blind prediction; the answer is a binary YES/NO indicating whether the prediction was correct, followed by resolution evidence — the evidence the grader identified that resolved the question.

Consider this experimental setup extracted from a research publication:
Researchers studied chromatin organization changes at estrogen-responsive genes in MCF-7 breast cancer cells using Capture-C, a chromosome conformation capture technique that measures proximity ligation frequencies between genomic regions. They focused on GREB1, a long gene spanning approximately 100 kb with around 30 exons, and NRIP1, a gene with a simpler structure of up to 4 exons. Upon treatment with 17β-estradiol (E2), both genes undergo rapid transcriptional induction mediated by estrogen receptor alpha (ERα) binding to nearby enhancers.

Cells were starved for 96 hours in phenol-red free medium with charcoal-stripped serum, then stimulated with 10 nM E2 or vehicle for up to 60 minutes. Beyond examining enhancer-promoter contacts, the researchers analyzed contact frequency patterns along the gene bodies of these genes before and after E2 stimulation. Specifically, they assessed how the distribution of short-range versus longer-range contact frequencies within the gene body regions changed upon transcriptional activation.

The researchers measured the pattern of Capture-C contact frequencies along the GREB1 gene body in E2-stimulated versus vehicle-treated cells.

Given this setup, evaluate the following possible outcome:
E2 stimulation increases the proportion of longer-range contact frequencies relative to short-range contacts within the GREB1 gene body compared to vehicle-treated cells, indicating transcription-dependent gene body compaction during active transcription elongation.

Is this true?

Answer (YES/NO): NO